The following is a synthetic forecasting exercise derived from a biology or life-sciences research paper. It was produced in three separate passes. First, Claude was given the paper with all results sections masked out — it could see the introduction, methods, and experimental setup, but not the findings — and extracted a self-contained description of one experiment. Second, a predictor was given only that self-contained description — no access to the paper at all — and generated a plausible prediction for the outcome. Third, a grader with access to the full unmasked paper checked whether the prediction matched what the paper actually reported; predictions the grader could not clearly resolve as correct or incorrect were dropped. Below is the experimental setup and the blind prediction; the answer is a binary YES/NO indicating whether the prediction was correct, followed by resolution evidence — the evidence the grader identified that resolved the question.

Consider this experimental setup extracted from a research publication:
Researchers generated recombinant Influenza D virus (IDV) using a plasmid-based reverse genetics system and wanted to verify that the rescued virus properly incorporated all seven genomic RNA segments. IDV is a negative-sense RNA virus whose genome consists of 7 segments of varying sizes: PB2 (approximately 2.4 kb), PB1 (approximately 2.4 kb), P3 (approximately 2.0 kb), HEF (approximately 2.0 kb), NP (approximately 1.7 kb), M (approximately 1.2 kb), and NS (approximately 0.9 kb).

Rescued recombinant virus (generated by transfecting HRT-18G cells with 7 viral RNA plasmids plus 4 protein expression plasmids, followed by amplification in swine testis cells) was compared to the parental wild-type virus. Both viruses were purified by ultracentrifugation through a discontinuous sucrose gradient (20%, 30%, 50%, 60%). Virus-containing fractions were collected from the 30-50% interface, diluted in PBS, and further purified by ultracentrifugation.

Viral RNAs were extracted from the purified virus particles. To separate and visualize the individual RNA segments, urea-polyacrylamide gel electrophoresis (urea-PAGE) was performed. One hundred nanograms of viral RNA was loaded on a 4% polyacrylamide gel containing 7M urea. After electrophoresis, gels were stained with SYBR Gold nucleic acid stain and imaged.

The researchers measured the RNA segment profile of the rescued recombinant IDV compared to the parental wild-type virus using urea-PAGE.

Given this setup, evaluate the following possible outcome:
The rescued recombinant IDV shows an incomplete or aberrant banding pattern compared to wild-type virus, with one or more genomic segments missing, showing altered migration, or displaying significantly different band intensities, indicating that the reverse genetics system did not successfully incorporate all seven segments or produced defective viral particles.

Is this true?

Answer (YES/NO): YES